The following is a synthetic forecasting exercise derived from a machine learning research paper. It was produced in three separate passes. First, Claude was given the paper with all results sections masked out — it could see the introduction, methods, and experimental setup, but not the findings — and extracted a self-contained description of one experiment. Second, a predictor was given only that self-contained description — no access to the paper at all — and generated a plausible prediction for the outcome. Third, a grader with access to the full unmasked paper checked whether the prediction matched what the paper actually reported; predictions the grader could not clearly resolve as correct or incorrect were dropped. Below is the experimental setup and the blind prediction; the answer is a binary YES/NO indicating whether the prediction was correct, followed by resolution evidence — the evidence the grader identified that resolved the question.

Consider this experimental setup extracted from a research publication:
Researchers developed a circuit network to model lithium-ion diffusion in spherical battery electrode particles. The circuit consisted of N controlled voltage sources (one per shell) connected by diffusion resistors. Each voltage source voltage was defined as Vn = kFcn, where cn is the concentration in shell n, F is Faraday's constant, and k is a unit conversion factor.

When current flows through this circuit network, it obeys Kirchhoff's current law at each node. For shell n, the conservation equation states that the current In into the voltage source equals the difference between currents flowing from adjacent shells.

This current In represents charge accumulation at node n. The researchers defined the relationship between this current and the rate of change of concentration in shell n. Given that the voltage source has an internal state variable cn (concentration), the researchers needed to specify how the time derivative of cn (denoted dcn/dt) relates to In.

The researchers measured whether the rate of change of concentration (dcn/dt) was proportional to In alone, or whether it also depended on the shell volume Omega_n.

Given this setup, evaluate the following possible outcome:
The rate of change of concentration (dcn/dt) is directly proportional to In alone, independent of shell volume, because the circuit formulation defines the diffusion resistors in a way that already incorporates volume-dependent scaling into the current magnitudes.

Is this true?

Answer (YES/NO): NO